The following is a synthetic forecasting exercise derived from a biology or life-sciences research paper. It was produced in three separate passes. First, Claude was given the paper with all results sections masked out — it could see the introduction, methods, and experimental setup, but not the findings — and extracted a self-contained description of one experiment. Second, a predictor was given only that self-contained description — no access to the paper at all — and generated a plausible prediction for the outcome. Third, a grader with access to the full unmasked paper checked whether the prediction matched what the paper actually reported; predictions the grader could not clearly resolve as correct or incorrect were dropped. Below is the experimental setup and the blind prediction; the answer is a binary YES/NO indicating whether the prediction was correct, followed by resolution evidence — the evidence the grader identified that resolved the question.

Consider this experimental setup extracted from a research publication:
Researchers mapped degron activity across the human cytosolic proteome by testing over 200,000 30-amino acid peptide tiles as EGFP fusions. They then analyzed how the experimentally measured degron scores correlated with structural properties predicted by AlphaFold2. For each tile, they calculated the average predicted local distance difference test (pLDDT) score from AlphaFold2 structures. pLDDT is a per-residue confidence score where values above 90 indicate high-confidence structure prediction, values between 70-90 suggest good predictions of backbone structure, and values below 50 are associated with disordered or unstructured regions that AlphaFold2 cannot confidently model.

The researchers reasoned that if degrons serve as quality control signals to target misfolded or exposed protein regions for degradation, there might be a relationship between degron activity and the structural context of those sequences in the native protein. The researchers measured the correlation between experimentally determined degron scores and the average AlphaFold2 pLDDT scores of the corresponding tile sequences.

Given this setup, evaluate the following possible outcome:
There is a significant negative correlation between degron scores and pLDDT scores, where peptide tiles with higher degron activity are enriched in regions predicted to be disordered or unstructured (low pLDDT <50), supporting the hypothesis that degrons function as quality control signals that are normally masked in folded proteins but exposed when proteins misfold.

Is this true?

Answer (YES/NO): NO